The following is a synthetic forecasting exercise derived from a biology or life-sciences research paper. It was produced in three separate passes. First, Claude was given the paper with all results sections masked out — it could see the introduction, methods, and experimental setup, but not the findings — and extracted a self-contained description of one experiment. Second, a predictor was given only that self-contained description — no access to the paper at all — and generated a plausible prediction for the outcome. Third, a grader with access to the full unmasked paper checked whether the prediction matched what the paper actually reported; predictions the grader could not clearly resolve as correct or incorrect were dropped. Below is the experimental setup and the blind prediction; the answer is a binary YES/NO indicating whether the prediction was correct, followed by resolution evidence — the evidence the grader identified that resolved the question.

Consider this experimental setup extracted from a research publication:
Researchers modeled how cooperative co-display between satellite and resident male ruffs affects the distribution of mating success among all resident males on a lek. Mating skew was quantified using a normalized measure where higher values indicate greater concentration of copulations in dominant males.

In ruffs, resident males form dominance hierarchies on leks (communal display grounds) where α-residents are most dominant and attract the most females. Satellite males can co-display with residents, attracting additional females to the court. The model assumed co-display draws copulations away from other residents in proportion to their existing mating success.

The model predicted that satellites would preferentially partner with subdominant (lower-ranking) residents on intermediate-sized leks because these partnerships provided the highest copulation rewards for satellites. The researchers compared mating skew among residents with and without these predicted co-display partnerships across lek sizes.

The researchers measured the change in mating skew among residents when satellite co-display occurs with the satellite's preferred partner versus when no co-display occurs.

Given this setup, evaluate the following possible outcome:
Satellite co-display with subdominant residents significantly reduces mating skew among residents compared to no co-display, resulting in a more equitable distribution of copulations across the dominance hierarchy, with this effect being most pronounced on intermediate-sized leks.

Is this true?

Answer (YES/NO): NO